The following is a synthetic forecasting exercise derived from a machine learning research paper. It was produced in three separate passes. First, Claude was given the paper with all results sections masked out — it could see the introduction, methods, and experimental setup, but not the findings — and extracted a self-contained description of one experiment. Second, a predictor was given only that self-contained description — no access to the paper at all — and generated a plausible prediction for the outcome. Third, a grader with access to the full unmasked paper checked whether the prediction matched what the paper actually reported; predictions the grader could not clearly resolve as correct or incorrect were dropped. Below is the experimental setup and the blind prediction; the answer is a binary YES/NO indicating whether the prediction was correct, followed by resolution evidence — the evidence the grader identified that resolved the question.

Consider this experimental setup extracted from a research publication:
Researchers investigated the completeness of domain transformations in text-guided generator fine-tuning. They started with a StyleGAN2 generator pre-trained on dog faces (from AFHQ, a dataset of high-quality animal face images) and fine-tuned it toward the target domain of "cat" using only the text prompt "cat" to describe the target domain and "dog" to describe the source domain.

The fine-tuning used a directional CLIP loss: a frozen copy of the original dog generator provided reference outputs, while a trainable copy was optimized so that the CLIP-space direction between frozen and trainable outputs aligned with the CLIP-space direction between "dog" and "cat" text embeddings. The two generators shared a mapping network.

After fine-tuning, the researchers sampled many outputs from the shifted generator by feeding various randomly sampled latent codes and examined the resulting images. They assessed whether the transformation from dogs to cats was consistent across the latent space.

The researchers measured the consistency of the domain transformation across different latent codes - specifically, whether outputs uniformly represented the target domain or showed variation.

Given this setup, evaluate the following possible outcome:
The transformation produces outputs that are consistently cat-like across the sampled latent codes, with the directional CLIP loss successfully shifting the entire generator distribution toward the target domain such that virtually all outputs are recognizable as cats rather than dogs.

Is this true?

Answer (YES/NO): NO